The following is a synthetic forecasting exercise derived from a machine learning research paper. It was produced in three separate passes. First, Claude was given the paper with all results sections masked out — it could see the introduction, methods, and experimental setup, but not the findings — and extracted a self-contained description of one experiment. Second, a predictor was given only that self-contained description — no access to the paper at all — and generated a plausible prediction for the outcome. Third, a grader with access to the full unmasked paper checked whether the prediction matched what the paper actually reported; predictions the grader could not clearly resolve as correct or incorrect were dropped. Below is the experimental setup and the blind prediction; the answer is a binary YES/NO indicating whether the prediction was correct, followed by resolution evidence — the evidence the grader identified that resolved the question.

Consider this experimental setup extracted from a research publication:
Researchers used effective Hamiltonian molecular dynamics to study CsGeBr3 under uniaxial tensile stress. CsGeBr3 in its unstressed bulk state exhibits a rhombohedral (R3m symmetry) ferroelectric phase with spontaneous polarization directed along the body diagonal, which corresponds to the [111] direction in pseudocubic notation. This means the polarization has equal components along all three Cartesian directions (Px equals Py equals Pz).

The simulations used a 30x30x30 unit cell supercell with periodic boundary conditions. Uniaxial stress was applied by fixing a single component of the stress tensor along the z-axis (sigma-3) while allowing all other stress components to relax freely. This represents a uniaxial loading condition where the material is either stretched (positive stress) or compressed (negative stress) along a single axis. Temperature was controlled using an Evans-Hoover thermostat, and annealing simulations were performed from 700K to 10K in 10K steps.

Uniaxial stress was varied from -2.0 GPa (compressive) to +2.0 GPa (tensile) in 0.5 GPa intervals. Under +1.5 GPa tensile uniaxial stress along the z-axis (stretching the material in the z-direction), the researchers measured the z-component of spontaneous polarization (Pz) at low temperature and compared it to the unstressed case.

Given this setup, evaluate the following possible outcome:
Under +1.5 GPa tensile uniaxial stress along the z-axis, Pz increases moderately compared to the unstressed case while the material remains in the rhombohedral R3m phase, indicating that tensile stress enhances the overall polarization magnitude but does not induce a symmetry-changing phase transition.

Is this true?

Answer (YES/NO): NO